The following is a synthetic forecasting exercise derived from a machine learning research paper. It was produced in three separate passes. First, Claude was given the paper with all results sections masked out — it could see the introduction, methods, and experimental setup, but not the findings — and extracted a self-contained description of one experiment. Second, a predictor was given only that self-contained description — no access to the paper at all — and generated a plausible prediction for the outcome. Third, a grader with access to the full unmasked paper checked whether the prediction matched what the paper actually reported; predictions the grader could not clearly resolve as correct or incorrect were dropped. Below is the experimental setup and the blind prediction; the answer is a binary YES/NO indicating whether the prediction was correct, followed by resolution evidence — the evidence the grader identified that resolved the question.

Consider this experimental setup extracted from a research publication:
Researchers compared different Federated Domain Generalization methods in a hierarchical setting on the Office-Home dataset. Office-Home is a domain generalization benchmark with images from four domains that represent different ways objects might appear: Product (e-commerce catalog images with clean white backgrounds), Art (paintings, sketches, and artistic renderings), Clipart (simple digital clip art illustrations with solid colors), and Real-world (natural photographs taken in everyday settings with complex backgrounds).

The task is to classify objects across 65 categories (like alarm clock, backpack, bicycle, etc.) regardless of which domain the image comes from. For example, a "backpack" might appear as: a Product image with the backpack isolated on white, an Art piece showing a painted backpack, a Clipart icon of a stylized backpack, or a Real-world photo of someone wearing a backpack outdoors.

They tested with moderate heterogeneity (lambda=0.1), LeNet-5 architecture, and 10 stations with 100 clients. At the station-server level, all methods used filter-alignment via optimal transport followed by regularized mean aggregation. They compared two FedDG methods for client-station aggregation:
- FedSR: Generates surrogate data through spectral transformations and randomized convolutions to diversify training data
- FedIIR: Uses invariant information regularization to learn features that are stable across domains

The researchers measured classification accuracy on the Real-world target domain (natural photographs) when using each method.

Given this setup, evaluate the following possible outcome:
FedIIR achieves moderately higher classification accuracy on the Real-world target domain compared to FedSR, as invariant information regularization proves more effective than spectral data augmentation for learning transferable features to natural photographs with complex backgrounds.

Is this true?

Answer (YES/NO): NO